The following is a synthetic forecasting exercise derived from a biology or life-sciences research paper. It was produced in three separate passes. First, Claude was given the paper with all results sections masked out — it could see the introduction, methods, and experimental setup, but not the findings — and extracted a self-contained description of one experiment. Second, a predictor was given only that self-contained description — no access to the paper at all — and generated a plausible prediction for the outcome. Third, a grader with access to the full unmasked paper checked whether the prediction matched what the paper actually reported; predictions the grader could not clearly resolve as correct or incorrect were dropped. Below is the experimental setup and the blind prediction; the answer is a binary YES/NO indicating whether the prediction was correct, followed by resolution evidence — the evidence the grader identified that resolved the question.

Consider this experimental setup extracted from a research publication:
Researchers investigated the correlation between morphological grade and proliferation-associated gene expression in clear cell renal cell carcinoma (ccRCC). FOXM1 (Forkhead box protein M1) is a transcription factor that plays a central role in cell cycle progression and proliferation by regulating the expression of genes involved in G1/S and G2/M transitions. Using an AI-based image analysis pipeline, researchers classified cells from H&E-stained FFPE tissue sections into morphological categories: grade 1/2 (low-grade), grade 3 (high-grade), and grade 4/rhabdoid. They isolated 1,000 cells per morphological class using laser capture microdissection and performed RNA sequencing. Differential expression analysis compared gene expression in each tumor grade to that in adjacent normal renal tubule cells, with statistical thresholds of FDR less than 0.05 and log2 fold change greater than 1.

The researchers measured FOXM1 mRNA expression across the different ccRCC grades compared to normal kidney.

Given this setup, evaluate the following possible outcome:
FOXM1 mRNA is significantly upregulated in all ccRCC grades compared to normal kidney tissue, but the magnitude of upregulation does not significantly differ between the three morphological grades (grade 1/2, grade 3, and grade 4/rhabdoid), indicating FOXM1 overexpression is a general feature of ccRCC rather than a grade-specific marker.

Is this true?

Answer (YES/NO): NO